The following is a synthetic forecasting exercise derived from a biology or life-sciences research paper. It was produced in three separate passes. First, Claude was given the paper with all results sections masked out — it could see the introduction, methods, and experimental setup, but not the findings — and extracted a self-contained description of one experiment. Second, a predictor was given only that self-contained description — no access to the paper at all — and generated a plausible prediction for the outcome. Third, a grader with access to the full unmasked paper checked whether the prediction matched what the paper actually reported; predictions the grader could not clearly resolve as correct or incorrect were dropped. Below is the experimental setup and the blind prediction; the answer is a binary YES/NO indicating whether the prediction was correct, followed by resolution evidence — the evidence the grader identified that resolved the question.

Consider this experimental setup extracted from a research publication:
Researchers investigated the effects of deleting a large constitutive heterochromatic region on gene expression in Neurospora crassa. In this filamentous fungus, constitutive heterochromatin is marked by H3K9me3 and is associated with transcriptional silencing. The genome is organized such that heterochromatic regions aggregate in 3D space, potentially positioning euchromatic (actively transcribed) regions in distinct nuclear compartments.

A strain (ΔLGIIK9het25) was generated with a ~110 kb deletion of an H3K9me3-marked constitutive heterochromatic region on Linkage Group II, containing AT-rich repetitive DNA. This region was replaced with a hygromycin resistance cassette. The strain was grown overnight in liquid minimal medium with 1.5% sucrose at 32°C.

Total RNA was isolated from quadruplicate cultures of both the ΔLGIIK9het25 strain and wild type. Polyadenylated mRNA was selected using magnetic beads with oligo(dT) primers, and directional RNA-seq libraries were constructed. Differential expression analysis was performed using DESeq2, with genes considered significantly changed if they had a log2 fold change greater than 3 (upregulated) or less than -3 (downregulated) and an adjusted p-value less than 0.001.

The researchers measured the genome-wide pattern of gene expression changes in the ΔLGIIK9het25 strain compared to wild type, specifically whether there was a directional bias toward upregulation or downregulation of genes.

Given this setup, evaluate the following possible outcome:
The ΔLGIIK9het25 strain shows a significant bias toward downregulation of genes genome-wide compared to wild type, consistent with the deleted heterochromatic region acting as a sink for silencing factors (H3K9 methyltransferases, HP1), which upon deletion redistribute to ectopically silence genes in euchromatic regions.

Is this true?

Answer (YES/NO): NO